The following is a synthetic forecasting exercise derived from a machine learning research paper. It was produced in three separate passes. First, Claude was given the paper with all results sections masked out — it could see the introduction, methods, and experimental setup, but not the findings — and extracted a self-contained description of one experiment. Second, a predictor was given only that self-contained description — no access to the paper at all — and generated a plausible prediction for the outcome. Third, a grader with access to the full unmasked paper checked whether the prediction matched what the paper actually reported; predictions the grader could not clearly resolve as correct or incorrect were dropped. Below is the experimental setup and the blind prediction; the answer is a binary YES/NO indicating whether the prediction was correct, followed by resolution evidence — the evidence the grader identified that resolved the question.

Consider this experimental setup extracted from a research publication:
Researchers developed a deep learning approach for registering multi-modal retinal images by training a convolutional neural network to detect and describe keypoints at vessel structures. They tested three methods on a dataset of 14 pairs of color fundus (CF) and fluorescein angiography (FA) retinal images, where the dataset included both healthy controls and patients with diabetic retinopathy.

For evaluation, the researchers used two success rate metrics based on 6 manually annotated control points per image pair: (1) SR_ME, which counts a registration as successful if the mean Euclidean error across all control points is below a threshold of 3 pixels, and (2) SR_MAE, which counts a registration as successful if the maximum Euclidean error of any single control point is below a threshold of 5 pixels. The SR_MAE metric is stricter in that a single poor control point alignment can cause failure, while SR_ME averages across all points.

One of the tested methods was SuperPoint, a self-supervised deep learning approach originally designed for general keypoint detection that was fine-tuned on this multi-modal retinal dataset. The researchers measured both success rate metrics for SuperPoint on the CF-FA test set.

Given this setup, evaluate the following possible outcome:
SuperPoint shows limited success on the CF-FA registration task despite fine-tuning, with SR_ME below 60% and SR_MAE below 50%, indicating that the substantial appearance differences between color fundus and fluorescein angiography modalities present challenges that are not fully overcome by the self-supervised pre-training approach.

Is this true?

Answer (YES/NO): NO